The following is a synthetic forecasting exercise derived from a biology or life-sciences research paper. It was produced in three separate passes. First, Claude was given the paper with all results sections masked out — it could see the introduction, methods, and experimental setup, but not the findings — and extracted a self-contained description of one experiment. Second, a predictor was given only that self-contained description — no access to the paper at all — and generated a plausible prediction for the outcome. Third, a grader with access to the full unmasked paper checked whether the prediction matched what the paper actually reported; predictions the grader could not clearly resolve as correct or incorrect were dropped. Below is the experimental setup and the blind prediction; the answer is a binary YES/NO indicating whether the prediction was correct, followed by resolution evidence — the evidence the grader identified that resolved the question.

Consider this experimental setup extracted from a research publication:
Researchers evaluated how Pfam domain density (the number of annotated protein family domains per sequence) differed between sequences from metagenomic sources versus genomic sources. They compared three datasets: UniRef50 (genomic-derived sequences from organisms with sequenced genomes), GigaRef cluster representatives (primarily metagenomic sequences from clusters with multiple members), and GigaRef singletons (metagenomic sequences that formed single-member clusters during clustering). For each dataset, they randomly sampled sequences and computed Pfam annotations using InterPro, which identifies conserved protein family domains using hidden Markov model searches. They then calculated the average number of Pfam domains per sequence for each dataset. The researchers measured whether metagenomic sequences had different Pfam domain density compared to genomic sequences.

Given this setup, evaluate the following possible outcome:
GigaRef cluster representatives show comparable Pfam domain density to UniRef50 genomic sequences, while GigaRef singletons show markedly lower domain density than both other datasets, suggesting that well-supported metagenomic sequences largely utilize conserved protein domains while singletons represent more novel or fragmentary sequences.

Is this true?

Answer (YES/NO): NO